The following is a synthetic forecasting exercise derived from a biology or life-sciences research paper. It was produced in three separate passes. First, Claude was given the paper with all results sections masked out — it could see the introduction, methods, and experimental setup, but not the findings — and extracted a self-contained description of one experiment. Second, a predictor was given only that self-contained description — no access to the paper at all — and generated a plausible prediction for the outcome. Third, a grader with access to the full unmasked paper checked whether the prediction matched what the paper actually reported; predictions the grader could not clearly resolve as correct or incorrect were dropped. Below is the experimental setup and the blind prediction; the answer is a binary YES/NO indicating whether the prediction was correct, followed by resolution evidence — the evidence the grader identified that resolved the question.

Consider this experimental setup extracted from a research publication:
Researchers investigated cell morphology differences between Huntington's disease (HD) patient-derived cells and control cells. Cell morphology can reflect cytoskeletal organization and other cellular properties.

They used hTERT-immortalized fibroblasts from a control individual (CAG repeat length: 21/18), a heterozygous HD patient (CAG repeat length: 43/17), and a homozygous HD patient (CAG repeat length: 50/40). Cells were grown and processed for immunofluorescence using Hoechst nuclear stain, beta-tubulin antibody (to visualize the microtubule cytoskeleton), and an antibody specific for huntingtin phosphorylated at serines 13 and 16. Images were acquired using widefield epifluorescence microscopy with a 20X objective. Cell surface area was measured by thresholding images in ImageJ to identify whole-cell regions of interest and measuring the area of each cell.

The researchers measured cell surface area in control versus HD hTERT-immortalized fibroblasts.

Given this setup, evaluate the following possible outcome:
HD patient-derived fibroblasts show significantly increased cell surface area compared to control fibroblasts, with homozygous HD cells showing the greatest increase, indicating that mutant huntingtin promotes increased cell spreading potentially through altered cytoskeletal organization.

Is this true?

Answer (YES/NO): NO